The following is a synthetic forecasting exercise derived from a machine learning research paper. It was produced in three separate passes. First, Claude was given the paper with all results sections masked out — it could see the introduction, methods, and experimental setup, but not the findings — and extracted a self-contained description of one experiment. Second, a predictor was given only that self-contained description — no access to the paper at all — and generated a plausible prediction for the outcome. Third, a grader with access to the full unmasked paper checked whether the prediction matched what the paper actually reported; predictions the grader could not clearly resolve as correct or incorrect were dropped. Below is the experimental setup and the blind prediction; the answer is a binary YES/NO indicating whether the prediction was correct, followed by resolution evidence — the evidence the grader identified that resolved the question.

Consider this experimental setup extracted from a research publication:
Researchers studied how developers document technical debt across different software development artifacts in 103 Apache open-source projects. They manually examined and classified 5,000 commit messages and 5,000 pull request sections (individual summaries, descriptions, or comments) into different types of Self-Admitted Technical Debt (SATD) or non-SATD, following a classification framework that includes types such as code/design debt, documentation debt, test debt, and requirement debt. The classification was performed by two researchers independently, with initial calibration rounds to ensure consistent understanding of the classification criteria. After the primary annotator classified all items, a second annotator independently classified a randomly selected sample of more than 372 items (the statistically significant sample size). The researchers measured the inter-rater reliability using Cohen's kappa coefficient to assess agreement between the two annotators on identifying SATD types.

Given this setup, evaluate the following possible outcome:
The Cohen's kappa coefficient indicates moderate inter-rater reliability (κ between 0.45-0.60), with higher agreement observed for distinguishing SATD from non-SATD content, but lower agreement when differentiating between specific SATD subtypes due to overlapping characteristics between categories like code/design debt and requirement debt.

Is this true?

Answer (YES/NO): NO